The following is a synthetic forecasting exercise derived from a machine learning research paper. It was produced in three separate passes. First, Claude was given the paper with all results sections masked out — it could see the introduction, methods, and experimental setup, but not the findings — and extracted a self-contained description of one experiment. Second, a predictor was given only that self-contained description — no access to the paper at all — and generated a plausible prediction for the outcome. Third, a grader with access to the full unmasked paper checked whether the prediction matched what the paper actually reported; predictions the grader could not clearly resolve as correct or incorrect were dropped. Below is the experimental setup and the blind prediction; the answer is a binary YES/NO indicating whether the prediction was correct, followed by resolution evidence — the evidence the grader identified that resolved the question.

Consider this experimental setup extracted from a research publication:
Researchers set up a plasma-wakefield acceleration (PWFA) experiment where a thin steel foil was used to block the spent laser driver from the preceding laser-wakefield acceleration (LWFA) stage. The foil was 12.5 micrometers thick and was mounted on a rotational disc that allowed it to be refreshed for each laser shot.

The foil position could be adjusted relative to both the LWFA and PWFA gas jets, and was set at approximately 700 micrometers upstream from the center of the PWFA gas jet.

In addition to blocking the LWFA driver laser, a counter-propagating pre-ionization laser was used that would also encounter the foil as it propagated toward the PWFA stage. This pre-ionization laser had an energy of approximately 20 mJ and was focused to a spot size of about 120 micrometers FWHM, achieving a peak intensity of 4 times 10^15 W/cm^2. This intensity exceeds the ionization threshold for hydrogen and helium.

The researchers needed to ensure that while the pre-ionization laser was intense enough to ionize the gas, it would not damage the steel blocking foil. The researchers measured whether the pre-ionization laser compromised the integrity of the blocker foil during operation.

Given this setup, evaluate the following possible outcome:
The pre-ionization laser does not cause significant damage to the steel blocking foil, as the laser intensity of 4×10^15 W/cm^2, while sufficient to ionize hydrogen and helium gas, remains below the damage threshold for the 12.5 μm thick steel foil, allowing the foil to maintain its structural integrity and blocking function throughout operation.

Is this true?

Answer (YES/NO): YES